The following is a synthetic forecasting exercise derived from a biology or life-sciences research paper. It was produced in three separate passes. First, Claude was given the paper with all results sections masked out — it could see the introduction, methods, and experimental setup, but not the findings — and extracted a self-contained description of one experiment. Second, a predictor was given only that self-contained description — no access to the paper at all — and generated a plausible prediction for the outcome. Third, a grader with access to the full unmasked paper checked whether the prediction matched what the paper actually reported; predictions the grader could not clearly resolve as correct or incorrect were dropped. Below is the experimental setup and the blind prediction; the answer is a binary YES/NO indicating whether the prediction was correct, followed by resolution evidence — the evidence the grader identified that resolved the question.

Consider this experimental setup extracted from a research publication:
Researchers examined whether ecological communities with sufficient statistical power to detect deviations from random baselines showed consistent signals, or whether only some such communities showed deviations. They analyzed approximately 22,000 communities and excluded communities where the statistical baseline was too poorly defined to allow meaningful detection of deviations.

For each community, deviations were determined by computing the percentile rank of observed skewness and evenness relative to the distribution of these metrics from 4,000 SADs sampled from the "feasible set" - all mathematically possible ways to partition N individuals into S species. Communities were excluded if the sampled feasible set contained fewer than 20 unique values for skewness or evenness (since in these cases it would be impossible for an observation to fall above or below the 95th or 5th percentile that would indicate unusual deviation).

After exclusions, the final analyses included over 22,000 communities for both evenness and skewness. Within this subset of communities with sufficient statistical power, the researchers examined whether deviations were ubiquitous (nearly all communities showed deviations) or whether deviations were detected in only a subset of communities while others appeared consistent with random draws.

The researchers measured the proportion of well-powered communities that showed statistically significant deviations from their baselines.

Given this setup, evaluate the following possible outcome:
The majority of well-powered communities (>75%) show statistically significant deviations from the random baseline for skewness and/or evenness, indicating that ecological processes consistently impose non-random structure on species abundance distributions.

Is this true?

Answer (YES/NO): NO